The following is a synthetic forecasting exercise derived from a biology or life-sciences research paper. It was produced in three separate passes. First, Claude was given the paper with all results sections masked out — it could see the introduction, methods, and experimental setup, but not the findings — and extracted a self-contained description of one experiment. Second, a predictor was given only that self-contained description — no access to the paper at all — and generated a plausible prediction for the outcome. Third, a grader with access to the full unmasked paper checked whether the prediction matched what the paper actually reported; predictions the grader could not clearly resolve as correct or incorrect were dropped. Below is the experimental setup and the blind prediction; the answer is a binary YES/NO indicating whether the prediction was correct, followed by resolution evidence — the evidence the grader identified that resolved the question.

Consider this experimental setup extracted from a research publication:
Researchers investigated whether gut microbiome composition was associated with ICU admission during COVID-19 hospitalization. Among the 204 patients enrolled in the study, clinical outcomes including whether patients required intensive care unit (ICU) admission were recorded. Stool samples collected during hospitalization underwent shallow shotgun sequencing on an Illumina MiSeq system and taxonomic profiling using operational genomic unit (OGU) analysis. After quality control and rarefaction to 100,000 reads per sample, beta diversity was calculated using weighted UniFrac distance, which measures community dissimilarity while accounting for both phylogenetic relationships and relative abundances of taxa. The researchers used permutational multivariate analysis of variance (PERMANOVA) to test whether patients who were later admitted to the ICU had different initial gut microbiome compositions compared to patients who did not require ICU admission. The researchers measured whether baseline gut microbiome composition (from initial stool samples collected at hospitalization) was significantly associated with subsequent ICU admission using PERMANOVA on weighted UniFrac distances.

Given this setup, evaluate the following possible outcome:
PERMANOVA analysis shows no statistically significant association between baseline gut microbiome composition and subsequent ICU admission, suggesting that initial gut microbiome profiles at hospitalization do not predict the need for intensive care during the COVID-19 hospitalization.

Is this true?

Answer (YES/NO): NO